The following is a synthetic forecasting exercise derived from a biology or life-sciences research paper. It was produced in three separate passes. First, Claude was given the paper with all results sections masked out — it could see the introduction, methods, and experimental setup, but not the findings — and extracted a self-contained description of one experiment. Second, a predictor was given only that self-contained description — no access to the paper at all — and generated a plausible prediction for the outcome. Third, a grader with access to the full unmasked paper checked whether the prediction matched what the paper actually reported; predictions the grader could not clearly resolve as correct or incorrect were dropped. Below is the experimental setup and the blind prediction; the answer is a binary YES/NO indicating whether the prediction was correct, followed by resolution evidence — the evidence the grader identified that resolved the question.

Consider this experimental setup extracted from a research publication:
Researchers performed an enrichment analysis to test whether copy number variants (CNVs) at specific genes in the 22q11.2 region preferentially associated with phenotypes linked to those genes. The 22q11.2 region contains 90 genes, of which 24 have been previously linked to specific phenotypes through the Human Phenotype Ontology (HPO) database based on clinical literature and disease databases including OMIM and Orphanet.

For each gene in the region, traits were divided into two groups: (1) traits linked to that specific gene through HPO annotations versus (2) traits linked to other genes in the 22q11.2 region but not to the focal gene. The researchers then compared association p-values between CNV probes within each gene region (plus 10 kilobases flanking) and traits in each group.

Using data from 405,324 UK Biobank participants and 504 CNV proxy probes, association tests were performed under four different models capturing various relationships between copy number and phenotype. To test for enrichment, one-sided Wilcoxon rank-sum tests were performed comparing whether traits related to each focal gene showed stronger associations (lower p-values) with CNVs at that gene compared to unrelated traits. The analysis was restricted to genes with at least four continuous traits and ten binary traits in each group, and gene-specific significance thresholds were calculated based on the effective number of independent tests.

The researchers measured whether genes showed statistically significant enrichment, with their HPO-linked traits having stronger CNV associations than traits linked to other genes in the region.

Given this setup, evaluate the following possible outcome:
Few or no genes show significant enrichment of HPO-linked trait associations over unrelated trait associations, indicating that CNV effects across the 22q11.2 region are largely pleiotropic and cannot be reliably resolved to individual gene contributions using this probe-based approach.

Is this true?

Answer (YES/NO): NO